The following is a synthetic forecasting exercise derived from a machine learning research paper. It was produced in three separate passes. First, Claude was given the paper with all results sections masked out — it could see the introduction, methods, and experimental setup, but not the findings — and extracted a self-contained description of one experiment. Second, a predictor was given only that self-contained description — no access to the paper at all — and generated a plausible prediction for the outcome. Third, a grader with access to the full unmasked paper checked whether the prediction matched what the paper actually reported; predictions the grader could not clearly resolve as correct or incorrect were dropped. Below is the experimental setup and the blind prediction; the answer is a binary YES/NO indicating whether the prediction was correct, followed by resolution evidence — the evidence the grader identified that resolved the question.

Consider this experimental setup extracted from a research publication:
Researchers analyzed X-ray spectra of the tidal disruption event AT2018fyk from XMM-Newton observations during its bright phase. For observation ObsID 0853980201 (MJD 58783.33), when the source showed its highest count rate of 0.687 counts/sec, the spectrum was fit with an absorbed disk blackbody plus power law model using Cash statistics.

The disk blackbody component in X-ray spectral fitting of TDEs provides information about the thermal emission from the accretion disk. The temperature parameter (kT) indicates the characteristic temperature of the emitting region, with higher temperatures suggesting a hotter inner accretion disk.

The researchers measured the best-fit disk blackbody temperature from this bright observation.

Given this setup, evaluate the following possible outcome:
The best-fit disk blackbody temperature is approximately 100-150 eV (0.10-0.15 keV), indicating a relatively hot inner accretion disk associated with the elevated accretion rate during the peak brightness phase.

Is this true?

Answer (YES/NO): YES